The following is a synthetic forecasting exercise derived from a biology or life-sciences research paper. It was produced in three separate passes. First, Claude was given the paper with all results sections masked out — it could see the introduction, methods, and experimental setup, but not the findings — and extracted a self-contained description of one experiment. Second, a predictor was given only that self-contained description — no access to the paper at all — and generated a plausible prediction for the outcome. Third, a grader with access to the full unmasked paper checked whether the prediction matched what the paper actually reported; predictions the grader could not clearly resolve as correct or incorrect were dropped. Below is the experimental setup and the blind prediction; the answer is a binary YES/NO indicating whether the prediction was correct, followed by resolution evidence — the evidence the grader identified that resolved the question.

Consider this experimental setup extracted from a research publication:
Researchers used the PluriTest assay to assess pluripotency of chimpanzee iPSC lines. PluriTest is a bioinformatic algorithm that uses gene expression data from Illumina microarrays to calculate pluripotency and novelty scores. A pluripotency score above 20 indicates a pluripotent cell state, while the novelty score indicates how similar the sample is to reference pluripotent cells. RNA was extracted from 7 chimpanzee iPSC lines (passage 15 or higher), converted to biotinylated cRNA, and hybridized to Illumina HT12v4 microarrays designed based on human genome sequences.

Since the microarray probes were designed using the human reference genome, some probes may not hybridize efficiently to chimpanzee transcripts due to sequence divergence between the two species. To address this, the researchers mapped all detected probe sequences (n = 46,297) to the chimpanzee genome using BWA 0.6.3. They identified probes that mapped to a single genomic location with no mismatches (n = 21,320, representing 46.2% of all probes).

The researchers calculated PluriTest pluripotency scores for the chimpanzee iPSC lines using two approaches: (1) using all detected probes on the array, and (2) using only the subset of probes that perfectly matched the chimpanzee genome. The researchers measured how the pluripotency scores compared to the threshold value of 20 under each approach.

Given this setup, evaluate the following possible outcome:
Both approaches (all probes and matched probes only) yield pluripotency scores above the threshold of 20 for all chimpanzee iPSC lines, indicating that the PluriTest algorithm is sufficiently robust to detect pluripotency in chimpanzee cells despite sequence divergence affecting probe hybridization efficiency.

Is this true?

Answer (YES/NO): NO